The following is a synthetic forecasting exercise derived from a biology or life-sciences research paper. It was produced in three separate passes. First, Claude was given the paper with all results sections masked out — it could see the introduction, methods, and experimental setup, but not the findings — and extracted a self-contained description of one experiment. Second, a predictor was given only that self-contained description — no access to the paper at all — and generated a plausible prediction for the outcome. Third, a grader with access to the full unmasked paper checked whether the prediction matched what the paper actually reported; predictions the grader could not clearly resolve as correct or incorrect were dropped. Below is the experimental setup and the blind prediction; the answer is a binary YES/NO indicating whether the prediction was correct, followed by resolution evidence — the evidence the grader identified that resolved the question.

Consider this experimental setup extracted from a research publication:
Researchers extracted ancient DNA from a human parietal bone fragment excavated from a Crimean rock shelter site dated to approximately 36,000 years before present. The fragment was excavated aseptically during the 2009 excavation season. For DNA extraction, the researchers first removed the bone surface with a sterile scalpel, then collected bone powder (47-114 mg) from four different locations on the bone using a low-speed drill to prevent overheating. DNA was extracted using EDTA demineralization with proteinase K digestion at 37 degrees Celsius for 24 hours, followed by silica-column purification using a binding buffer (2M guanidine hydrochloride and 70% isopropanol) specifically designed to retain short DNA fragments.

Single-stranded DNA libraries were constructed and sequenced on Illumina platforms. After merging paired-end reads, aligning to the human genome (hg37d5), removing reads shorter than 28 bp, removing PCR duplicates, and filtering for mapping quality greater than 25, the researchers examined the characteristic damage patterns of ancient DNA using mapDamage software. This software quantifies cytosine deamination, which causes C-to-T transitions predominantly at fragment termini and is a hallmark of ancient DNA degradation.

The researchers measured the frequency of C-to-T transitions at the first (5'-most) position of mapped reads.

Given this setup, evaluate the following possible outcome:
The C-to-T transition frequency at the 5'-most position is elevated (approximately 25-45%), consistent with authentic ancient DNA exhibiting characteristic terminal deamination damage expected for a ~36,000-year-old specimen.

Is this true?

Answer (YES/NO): NO